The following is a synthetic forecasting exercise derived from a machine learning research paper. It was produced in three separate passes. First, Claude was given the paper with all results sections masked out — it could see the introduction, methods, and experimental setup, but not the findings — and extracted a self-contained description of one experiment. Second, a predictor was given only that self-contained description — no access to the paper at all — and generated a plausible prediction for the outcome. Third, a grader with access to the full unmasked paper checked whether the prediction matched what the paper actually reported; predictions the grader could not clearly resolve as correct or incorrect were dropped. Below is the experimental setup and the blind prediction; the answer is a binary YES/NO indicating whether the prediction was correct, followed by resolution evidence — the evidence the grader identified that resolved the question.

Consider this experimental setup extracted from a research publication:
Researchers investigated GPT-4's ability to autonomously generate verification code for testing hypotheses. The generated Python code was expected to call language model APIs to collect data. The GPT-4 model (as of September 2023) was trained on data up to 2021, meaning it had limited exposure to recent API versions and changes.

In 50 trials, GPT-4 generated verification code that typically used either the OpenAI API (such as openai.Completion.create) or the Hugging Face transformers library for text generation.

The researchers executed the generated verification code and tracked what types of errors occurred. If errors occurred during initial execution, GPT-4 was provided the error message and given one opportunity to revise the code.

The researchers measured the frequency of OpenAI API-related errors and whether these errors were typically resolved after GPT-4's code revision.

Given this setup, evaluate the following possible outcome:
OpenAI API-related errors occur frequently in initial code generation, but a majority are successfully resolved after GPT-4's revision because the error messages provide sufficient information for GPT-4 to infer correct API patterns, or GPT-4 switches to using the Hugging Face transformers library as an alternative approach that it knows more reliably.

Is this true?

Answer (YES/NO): YES